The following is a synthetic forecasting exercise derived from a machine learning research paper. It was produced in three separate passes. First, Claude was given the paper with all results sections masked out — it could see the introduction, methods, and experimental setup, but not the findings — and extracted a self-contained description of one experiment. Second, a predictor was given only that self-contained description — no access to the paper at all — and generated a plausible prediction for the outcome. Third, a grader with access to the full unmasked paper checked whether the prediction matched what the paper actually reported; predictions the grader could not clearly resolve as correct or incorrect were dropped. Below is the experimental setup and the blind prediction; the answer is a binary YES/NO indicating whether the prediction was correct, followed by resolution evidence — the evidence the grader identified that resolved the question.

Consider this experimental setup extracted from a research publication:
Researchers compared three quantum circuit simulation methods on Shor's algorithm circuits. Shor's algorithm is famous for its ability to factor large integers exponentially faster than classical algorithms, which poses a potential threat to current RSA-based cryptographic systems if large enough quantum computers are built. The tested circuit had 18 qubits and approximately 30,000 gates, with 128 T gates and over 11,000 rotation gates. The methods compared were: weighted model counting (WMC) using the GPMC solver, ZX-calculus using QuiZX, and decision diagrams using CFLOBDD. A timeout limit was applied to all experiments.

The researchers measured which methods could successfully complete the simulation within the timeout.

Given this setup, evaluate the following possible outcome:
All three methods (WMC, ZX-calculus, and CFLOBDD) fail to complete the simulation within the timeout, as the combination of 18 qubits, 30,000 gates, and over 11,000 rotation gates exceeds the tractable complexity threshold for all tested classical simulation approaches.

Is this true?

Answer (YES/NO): YES